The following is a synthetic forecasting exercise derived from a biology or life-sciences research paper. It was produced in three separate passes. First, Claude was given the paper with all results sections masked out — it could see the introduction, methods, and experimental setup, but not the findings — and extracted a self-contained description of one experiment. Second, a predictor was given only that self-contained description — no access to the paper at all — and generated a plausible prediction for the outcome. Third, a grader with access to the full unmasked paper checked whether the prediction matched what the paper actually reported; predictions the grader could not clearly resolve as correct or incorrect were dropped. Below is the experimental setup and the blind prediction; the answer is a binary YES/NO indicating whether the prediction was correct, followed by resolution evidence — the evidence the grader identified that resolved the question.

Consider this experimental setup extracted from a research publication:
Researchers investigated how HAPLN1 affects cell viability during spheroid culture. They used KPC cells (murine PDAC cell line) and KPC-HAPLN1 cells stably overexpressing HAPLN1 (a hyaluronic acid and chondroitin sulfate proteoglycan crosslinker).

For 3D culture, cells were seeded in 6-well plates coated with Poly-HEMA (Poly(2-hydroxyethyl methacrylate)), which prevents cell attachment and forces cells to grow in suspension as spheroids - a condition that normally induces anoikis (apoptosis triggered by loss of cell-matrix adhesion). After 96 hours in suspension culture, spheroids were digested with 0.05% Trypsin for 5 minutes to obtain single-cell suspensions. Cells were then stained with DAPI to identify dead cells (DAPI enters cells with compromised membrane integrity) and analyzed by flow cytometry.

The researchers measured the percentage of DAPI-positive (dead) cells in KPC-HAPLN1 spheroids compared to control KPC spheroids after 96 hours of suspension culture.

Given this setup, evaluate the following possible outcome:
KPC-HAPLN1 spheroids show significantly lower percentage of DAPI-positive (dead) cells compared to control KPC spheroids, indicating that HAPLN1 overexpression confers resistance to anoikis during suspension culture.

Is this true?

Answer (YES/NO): YES